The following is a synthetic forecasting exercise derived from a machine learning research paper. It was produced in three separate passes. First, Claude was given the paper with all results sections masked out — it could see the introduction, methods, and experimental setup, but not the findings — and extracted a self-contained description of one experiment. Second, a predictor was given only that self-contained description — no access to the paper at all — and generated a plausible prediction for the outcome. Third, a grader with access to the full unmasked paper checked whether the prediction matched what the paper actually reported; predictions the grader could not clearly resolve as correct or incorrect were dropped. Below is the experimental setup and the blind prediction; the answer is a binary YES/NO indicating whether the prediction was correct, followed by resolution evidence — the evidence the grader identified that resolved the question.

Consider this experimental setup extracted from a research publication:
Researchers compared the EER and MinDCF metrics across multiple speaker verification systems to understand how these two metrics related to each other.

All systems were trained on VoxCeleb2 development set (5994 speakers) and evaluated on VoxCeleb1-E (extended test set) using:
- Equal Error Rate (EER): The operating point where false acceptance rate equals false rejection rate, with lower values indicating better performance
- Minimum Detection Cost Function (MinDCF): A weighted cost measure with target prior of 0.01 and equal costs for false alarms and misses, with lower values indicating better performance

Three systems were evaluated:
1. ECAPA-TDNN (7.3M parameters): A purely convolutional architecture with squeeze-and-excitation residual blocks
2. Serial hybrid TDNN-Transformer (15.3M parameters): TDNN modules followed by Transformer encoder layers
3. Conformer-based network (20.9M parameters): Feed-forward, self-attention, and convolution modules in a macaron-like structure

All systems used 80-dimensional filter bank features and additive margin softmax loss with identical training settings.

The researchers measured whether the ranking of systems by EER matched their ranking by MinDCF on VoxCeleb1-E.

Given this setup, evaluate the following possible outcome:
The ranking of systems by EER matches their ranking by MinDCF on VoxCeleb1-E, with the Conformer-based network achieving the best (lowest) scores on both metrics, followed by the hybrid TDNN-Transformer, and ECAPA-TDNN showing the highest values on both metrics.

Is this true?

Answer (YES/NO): NO